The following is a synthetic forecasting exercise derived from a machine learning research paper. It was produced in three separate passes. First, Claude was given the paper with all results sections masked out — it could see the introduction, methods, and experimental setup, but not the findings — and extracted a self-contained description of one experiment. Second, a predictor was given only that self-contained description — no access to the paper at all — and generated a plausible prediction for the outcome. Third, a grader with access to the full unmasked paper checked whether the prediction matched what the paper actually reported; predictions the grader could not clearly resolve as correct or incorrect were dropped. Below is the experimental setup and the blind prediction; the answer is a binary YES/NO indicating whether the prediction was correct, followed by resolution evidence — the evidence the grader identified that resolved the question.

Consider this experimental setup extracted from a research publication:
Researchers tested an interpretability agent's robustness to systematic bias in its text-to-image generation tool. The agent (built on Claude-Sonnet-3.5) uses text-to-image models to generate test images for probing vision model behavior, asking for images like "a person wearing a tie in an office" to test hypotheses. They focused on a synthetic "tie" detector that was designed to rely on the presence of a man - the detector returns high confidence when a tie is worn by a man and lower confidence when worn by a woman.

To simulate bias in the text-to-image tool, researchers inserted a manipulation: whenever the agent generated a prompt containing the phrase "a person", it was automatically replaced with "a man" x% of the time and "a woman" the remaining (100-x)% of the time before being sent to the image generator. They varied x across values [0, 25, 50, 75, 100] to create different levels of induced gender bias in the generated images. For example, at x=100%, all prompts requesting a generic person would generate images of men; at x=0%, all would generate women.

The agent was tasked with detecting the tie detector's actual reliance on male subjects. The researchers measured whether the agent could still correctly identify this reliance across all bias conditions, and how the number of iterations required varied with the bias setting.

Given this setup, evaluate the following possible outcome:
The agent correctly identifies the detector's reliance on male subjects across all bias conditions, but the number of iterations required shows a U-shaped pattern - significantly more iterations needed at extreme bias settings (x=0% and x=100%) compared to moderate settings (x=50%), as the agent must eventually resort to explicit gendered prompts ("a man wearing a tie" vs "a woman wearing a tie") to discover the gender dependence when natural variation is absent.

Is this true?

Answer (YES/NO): NO